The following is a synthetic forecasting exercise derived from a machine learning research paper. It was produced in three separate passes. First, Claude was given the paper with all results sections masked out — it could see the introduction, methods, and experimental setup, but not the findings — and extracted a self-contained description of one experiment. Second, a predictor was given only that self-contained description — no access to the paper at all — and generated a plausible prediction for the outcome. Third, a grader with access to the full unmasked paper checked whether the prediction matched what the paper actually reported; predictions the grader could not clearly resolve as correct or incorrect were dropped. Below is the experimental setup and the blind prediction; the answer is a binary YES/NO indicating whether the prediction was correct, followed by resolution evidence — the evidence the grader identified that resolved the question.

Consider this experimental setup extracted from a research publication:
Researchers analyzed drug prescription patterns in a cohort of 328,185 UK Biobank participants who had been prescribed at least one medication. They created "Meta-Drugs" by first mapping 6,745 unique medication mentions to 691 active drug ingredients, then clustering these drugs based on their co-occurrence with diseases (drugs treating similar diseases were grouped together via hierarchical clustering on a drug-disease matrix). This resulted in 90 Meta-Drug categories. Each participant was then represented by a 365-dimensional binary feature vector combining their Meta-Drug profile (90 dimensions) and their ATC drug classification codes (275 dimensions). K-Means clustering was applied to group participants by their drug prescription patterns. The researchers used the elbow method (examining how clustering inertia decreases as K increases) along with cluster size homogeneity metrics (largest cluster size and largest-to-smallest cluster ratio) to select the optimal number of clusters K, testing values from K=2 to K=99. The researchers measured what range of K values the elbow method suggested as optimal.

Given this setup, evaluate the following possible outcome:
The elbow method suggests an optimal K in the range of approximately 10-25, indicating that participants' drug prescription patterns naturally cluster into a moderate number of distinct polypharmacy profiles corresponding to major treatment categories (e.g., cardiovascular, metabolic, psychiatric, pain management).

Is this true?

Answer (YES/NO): NO